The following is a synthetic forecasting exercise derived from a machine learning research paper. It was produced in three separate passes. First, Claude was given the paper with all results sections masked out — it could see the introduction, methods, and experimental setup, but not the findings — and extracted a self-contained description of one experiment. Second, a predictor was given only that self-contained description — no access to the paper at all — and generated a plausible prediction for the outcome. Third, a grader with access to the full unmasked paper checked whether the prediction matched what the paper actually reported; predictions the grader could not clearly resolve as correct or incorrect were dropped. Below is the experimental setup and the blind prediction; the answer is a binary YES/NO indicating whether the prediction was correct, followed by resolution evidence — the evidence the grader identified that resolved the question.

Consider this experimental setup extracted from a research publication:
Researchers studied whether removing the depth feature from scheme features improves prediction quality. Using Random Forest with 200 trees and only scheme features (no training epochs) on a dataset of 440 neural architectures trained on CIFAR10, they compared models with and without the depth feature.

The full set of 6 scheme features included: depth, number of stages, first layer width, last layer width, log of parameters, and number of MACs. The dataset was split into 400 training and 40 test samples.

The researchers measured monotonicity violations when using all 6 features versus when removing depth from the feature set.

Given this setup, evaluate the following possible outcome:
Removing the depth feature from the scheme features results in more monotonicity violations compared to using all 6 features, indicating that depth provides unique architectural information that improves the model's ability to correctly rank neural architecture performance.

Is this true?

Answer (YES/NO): NO